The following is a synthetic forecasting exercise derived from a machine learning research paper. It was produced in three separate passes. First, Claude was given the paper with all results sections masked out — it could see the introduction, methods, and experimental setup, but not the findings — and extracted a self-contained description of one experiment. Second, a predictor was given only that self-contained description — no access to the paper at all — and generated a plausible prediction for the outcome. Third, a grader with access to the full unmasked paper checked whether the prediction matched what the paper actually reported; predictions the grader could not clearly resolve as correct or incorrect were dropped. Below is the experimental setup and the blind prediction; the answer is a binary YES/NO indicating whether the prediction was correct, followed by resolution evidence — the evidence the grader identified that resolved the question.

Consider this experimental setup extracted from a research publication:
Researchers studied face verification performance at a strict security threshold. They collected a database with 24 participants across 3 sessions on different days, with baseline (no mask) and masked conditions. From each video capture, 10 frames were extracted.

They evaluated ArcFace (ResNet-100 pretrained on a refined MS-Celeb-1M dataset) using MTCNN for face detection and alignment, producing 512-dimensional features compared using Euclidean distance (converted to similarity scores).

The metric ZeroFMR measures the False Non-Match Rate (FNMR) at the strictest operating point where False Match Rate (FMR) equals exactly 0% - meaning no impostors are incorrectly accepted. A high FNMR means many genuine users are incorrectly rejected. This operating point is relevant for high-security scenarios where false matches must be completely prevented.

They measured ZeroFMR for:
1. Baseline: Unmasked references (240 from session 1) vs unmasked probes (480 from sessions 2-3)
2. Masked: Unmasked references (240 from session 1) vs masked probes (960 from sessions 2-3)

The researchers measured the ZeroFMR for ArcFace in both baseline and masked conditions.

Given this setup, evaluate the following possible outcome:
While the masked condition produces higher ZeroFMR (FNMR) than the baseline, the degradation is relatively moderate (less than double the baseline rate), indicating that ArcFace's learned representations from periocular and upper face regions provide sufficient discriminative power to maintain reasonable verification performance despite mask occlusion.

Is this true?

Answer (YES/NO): NO